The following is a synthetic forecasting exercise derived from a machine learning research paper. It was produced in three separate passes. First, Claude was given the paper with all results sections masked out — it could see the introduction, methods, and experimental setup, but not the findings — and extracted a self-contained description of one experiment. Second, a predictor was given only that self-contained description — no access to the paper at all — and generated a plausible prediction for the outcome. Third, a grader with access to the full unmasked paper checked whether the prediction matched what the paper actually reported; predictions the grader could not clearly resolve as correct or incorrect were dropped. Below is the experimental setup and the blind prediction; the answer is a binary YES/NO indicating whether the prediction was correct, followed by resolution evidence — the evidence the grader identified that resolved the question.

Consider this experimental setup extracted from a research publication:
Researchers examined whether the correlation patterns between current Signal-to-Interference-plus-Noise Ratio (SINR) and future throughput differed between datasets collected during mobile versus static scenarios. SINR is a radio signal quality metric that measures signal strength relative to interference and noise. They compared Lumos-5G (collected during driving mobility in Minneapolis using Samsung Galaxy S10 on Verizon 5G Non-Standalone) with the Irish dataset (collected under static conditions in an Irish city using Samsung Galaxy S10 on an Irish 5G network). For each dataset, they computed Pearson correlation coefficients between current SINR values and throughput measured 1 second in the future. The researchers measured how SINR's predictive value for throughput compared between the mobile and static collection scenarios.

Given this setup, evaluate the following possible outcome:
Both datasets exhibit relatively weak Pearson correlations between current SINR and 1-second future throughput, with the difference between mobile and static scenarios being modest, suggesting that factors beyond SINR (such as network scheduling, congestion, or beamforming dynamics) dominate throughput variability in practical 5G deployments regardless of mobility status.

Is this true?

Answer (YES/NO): NO